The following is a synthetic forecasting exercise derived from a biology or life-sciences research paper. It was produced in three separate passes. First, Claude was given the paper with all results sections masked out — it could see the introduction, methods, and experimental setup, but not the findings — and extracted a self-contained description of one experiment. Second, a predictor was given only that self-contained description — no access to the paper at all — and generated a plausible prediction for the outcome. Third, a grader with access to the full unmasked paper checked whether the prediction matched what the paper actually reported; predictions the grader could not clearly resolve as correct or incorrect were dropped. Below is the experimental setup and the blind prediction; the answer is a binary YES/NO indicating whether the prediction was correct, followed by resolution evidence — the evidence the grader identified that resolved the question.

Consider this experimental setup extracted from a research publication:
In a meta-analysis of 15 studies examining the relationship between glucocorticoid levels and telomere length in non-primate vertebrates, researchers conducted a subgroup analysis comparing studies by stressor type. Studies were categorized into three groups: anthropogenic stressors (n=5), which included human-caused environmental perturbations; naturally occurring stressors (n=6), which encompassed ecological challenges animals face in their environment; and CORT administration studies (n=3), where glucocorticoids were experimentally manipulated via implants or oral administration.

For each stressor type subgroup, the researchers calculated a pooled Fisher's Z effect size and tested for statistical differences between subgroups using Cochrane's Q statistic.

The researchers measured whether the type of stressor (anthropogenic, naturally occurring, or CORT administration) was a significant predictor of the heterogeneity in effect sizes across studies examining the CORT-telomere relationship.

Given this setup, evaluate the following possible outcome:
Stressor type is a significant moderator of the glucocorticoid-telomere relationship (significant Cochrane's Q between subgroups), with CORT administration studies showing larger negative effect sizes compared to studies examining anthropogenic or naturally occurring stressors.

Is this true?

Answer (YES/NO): NO